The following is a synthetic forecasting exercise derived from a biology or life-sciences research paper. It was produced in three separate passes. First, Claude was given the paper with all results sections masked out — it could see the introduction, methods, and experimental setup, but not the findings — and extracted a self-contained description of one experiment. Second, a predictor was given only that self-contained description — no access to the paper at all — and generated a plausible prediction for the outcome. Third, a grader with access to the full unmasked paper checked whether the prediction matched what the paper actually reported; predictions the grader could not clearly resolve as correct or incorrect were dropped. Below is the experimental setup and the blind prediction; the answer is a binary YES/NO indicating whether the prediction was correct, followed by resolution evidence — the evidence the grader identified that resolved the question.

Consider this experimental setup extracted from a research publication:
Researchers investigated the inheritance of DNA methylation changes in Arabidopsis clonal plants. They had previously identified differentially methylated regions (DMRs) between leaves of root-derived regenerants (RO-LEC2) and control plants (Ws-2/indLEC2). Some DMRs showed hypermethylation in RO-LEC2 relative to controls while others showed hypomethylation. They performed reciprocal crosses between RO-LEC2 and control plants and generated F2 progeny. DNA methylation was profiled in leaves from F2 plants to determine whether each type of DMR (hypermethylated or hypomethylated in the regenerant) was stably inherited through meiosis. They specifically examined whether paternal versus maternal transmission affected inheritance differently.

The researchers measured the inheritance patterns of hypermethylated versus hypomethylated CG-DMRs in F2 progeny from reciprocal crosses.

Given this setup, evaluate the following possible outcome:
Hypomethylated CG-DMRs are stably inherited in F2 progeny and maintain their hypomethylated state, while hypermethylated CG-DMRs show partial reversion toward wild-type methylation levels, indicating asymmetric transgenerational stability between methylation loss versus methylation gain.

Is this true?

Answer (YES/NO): NO